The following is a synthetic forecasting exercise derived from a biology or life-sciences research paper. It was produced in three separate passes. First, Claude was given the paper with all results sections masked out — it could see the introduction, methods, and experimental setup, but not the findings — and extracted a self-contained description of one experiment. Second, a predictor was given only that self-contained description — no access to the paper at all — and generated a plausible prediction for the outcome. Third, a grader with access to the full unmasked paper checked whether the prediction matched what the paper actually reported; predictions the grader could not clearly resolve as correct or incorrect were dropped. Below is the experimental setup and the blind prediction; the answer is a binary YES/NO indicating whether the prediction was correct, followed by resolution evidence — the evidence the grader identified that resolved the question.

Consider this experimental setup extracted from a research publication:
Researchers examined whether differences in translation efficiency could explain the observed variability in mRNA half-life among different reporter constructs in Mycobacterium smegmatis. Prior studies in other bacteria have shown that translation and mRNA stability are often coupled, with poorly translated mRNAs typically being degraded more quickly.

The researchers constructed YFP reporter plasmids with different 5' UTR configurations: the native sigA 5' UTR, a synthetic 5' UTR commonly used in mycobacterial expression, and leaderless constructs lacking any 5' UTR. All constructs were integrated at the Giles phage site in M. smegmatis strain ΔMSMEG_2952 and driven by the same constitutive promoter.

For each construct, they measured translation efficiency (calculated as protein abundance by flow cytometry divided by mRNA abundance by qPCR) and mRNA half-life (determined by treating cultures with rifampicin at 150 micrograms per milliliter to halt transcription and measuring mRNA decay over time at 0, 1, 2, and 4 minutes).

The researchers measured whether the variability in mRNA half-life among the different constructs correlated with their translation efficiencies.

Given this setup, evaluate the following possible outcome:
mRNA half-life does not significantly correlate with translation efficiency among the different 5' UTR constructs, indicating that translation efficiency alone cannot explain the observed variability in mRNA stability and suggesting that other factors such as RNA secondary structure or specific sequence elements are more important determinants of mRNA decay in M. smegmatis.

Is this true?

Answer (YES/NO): YES